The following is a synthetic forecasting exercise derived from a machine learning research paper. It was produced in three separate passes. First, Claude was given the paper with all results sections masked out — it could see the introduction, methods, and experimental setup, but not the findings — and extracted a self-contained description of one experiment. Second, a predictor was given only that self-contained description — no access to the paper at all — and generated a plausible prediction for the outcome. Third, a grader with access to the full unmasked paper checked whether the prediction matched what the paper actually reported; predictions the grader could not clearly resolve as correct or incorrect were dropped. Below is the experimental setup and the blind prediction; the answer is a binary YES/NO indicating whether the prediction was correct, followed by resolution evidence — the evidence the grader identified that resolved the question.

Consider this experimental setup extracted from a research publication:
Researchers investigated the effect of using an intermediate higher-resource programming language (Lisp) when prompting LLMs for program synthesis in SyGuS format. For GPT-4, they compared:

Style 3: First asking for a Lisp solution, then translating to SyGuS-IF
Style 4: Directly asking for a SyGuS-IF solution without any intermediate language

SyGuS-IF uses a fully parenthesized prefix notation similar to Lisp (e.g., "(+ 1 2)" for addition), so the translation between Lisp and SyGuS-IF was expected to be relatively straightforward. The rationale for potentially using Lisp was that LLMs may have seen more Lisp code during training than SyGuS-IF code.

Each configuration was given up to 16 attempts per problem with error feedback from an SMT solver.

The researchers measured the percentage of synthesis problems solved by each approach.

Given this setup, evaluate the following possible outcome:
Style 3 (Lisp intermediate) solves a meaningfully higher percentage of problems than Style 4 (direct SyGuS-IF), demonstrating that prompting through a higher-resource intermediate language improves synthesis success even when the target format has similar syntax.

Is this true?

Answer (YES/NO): NO